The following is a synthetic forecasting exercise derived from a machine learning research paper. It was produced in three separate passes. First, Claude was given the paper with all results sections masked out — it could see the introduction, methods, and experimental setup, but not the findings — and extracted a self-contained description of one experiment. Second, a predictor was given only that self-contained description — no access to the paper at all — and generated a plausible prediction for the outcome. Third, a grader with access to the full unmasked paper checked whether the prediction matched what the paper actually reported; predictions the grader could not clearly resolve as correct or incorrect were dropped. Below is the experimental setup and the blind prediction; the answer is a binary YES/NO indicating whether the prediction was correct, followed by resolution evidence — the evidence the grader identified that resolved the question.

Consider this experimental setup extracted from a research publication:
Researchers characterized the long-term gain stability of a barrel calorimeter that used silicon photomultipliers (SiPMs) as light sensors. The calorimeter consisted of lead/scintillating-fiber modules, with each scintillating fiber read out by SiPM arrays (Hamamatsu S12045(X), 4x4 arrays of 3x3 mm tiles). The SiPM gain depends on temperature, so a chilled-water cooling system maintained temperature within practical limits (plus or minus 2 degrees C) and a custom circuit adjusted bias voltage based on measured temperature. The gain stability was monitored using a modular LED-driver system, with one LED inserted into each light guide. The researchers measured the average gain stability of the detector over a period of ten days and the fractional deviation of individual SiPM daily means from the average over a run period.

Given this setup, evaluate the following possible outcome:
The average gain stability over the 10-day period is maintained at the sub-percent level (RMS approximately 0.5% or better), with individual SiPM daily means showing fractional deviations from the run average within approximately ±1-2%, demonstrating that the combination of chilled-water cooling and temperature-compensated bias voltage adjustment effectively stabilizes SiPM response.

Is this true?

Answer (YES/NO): NO